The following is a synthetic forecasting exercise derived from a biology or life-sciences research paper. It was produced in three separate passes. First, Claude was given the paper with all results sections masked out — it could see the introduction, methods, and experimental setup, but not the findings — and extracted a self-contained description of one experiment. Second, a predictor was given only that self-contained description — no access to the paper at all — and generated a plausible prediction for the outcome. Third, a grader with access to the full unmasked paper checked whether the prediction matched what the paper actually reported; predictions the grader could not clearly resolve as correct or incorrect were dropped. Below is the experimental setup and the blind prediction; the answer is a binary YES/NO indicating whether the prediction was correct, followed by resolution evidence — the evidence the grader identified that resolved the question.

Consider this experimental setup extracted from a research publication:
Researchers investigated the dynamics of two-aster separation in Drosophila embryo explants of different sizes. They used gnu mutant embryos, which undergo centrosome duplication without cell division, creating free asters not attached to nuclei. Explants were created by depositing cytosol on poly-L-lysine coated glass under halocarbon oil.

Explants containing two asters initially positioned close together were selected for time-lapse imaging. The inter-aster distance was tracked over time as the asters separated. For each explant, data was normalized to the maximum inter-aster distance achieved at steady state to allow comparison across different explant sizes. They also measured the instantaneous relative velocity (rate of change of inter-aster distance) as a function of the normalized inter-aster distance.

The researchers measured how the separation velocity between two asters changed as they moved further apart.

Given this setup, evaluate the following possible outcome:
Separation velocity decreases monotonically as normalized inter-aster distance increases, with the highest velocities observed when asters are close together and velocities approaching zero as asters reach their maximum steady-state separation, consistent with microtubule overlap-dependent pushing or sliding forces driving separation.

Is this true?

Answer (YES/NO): NO